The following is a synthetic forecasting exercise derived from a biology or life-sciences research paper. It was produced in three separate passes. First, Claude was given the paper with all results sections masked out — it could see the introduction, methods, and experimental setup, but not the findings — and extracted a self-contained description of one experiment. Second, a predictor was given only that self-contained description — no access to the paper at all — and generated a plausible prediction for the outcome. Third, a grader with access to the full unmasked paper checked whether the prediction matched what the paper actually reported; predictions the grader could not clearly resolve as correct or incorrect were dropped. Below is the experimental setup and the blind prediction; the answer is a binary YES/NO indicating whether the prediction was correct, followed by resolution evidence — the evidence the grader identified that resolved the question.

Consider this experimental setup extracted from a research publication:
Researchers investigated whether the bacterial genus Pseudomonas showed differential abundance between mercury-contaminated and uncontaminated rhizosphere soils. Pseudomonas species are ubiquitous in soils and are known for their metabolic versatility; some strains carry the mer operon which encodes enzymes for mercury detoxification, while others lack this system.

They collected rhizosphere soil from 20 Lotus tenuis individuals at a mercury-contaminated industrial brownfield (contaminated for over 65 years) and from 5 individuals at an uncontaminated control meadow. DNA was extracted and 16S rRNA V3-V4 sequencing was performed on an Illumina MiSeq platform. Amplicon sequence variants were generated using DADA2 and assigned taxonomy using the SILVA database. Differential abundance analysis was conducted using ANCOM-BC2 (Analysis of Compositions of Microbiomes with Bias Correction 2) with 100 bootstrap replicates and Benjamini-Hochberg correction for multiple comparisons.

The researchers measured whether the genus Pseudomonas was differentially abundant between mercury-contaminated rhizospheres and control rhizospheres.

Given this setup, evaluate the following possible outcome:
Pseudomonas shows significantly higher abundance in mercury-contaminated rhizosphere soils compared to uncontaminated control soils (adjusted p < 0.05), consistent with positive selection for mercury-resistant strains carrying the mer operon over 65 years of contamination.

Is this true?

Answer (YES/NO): NO